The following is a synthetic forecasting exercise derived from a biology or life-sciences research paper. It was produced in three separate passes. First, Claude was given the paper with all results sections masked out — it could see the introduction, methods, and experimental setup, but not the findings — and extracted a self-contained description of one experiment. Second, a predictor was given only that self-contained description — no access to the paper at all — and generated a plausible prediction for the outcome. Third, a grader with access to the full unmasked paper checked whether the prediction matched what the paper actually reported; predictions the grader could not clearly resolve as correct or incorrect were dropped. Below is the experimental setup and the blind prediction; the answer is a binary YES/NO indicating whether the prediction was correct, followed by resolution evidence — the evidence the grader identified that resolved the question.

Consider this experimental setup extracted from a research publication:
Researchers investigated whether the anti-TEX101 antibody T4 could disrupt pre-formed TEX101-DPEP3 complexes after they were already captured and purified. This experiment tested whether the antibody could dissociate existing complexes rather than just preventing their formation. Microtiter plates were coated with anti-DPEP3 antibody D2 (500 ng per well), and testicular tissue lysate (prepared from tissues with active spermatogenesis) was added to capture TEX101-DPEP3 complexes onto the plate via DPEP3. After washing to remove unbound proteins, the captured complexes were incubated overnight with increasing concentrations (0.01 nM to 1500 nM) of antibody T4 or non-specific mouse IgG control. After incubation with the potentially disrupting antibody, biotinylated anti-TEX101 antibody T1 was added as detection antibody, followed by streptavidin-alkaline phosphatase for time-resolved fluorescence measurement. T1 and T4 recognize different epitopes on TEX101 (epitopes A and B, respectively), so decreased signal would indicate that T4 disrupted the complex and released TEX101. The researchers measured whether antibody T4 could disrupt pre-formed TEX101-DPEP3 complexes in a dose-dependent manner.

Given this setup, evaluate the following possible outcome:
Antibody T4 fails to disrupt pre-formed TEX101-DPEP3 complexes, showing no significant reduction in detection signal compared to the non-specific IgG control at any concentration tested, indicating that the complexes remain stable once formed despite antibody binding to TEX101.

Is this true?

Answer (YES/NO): NO